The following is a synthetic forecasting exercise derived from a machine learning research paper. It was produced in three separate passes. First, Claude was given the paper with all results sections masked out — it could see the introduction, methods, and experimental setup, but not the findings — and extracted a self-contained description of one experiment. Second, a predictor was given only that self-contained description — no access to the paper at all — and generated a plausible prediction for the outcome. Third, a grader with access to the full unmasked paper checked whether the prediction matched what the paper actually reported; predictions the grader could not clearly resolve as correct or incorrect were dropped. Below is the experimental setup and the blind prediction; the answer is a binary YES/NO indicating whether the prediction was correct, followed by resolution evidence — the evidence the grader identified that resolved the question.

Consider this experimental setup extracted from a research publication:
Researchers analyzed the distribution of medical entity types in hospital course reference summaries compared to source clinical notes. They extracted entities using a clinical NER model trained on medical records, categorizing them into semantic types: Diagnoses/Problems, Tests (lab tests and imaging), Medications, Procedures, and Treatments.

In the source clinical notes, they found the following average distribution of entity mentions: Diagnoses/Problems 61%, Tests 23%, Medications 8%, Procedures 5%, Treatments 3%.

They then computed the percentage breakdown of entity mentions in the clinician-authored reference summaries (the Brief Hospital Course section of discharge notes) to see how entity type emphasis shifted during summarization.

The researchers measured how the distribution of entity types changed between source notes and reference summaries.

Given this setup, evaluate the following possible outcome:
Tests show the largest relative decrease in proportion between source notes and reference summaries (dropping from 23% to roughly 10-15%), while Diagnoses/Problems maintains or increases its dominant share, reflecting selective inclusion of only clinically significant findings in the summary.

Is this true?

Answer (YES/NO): NO